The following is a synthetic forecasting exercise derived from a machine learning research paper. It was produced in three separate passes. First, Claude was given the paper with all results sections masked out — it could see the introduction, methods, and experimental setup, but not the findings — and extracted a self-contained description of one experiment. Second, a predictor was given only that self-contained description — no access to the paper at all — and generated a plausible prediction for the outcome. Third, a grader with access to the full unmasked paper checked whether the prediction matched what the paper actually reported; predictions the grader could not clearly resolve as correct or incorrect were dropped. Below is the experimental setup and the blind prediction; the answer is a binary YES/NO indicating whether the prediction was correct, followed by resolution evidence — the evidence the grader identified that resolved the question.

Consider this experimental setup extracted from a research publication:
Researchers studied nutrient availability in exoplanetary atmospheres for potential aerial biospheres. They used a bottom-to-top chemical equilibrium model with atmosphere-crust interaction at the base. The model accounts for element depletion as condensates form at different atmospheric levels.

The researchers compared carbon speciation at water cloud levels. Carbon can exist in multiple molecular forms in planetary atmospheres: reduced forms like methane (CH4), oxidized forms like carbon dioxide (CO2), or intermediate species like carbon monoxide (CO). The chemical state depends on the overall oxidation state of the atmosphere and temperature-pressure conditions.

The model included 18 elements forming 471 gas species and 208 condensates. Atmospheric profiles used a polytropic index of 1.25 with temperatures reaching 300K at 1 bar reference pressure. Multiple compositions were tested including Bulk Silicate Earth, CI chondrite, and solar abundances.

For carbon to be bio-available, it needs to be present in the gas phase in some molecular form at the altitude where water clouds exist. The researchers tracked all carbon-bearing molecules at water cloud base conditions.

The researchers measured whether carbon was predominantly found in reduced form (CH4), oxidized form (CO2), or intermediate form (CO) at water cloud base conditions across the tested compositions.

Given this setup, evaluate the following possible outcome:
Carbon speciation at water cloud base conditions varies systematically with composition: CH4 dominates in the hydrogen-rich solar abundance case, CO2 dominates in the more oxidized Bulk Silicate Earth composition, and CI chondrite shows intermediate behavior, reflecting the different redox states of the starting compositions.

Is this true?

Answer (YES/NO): NO